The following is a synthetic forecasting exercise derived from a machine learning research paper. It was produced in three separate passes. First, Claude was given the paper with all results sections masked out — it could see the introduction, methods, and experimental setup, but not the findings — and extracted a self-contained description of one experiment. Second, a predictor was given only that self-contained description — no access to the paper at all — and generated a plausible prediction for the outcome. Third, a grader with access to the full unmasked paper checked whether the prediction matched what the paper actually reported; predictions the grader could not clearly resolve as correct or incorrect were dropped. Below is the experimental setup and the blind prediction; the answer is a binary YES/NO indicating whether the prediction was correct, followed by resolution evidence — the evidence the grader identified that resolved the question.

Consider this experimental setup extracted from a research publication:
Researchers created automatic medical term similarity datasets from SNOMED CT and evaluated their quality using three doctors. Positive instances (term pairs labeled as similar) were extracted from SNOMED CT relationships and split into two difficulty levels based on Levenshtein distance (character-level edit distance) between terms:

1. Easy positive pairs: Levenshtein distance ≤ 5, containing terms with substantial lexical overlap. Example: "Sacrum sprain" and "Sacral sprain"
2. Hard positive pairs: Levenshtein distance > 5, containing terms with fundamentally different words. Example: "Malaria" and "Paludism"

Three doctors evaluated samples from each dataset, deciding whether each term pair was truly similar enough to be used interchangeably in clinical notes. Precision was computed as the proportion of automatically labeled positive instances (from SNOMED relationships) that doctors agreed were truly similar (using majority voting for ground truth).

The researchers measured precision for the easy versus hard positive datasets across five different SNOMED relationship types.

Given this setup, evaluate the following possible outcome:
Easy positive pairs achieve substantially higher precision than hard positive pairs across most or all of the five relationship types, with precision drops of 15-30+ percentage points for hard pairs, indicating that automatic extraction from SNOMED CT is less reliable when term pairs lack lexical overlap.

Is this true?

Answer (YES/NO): NO